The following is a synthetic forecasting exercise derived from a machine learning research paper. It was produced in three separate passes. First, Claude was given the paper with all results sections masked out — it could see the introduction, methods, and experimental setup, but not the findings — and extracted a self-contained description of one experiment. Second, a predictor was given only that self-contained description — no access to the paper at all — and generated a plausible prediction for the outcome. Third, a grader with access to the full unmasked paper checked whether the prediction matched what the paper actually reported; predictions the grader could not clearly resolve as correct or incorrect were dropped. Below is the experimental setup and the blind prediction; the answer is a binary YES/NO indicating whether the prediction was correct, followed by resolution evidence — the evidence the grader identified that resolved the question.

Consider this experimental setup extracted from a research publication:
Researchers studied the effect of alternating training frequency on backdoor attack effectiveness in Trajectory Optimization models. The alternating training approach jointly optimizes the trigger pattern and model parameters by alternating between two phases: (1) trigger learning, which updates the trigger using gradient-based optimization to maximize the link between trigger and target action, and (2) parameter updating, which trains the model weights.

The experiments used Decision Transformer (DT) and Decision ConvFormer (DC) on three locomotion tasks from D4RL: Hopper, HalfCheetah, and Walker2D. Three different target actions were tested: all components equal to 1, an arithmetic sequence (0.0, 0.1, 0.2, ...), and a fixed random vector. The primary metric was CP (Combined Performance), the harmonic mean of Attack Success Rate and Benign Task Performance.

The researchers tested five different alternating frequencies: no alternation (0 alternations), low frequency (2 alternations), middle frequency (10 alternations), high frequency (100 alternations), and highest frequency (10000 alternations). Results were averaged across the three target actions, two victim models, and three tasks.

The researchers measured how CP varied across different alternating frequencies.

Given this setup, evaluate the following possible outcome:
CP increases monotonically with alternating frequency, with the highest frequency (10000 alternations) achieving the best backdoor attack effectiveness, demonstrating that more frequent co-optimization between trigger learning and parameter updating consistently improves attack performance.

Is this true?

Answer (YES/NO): NO